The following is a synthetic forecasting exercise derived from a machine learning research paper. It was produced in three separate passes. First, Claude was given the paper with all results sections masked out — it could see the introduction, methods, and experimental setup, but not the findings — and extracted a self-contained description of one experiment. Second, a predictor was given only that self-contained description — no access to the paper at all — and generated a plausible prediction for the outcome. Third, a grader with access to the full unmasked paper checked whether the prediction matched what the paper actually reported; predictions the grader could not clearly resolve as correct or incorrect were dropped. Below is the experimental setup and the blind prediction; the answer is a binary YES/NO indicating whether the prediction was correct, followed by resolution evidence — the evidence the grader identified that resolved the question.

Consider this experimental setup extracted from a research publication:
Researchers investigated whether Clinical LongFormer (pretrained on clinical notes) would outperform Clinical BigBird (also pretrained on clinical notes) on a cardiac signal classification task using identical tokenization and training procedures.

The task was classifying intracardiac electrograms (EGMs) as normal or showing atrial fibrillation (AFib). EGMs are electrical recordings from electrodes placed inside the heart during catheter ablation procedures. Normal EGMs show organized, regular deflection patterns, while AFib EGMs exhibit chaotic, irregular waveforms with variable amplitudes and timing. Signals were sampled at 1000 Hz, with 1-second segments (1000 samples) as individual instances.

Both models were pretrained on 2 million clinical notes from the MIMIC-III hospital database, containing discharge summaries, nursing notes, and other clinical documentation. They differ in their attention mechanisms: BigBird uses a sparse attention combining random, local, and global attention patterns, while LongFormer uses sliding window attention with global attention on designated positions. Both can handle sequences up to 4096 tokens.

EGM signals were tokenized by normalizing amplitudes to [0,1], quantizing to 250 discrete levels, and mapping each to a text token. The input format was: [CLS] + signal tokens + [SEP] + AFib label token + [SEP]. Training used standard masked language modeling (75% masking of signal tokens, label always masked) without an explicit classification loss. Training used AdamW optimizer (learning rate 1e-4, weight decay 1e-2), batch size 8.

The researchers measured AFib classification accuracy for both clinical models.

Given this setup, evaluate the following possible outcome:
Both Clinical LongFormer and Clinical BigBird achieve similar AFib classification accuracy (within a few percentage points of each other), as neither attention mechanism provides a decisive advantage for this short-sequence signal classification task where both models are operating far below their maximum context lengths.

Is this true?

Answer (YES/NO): NO